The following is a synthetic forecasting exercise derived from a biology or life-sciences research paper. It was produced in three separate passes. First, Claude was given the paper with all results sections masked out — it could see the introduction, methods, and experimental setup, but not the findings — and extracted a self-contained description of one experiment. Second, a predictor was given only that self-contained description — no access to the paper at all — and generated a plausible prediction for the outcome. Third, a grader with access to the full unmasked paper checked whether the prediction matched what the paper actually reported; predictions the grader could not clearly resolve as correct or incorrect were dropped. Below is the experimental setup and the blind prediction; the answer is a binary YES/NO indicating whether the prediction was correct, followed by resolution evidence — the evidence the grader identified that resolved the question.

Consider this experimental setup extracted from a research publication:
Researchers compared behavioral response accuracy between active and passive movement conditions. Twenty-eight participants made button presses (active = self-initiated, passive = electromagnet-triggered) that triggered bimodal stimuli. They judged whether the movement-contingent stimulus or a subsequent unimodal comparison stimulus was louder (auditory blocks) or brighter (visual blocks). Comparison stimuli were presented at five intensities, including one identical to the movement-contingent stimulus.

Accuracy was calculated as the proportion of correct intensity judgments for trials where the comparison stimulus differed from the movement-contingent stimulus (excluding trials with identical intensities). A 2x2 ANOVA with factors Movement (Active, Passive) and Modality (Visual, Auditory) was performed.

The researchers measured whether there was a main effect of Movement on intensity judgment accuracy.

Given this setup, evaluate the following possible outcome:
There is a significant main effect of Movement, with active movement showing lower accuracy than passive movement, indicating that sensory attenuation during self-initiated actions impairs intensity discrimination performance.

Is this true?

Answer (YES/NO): NO